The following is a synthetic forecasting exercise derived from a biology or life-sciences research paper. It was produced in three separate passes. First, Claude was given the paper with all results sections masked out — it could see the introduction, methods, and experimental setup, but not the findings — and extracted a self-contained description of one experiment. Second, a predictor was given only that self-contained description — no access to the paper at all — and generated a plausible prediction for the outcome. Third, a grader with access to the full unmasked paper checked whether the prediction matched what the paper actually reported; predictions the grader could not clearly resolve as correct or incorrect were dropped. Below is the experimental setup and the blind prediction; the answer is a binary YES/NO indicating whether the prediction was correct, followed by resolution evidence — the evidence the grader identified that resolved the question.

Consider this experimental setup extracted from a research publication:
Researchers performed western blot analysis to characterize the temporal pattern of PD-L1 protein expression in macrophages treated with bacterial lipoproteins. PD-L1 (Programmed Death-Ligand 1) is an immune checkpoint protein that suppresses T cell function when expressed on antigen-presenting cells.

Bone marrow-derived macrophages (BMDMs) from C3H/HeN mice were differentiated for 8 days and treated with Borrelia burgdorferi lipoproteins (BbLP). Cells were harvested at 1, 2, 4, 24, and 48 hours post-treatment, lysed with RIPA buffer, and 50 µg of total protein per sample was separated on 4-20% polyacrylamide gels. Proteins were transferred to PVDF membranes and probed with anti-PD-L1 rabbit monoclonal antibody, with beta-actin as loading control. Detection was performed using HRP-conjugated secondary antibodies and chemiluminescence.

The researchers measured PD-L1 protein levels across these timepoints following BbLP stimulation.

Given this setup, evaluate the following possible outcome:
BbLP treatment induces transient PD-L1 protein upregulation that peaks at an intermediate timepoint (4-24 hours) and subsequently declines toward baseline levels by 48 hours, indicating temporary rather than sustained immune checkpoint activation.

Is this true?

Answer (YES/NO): NO